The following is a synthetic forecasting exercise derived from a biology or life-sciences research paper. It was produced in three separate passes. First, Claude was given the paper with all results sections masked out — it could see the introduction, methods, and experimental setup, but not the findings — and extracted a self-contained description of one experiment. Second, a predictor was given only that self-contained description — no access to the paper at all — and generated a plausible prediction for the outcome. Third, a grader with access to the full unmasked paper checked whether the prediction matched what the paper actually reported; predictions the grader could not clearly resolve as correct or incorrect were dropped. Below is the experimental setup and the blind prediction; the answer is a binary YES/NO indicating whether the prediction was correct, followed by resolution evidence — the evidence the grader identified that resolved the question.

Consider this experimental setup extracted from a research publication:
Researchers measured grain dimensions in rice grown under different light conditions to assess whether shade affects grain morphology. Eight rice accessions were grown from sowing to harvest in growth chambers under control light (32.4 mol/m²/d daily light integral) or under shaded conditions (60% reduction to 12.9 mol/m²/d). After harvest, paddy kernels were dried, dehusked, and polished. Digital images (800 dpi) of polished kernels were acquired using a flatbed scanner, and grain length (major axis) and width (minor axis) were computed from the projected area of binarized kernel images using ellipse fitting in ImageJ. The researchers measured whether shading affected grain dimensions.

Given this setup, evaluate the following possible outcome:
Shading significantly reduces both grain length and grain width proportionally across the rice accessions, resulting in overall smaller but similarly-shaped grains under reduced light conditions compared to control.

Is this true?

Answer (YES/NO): NO